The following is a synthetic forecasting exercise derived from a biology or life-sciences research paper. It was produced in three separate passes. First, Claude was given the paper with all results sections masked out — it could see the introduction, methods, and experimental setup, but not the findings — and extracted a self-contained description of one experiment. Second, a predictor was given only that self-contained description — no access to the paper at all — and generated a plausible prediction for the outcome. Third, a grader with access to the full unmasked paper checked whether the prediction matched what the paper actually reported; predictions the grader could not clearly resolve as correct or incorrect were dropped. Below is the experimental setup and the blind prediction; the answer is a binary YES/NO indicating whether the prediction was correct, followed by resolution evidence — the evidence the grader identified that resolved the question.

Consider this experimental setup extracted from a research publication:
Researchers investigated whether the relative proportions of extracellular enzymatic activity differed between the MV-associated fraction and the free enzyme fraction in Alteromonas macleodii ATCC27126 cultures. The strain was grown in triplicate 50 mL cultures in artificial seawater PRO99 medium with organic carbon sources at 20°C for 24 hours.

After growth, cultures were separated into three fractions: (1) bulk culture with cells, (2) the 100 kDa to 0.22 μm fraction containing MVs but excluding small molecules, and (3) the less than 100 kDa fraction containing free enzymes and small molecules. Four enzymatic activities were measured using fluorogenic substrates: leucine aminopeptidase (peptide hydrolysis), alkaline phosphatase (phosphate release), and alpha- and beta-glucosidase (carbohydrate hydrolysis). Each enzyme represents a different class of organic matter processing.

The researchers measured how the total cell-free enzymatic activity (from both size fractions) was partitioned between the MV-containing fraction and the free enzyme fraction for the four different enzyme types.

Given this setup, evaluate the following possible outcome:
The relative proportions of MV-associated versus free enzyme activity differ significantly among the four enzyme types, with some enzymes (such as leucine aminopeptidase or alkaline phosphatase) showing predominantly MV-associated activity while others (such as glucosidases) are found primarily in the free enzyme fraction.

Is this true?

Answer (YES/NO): NO